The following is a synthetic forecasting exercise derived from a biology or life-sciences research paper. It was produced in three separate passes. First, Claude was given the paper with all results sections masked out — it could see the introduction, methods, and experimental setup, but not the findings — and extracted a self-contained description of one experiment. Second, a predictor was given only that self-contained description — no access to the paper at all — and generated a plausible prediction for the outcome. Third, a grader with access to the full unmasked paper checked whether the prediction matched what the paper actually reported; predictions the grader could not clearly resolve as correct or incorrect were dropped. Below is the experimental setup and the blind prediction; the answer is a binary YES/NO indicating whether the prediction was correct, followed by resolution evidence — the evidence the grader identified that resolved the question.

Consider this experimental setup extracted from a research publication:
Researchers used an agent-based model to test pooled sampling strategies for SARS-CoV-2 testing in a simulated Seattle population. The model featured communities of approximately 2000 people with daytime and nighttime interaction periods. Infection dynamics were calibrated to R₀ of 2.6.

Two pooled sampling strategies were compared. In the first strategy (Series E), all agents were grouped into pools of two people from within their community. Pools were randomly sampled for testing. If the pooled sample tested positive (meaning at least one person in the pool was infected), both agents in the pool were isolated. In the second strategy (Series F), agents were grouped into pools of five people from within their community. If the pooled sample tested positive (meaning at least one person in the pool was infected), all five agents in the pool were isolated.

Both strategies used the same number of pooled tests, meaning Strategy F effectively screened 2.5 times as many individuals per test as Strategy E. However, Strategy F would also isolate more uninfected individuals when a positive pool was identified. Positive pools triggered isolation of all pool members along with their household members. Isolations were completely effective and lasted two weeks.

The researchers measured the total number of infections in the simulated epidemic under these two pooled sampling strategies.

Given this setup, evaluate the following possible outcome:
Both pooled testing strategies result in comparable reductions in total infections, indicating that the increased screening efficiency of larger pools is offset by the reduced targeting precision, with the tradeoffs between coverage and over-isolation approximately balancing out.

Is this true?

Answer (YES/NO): NO